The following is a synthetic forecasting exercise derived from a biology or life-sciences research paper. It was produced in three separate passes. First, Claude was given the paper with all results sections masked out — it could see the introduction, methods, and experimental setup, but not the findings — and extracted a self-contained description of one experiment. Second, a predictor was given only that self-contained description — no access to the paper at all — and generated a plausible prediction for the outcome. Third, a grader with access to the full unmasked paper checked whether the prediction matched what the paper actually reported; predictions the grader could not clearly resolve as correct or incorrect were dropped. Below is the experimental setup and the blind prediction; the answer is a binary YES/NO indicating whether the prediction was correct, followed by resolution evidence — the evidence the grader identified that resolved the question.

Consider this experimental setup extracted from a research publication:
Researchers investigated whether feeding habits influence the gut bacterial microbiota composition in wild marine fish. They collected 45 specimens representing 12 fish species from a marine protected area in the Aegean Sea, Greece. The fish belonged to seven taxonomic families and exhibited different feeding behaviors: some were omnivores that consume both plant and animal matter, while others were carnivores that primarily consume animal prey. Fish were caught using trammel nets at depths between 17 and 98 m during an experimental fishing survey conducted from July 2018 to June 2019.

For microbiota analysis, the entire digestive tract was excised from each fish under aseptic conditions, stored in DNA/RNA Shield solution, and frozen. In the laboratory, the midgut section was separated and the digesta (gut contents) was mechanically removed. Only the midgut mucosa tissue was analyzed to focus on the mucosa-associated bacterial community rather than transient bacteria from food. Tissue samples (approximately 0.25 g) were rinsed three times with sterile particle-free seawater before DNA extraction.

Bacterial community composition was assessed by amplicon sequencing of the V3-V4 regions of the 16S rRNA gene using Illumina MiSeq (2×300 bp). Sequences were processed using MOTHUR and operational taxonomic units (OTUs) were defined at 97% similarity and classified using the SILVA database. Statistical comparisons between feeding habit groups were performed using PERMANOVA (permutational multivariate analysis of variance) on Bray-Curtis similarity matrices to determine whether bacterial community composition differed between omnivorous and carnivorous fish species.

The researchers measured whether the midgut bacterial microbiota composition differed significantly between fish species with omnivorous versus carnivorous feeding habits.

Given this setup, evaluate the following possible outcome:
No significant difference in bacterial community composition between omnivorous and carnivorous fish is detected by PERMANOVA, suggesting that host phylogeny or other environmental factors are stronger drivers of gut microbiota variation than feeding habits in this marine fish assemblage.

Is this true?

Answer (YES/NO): YES